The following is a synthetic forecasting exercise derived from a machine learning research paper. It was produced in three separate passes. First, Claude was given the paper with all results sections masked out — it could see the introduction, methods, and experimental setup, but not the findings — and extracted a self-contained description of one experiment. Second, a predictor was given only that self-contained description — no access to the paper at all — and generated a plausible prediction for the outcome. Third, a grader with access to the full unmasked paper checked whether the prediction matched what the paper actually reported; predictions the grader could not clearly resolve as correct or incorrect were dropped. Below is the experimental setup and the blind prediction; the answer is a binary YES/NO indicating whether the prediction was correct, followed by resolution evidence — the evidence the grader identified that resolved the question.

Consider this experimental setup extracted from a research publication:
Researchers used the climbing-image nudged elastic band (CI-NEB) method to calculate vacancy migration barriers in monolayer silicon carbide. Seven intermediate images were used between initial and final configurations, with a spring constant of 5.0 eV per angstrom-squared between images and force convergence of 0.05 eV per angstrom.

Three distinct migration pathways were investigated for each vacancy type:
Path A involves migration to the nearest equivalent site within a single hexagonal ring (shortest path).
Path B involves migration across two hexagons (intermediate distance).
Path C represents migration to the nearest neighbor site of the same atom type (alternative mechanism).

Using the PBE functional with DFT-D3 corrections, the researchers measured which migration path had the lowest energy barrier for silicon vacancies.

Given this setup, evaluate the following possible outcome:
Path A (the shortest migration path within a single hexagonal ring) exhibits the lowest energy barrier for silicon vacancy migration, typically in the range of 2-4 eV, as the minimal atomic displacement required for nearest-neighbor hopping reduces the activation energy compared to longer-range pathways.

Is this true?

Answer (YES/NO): NO